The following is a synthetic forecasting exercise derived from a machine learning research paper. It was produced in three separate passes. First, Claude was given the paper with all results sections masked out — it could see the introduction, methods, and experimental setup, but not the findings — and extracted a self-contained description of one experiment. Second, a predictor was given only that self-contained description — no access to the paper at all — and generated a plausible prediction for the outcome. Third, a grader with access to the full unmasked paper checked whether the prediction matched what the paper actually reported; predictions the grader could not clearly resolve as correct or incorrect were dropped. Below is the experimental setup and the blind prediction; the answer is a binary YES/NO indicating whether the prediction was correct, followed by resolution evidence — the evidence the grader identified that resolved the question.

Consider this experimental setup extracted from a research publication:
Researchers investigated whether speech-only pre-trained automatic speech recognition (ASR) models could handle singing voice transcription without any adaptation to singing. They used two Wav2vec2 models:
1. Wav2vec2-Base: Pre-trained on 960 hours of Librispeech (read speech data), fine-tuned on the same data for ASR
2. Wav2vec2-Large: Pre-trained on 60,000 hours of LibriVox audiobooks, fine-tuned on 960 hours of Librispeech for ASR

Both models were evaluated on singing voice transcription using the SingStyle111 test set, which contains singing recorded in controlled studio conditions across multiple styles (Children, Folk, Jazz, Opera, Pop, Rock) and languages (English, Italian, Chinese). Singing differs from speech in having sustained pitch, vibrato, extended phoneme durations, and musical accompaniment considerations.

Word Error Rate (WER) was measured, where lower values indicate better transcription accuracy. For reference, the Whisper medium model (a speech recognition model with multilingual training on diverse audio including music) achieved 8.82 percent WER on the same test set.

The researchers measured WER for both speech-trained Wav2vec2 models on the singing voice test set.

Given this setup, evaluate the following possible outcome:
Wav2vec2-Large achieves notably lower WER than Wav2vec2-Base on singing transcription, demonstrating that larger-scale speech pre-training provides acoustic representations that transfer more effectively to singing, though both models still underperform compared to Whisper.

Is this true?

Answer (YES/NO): NO